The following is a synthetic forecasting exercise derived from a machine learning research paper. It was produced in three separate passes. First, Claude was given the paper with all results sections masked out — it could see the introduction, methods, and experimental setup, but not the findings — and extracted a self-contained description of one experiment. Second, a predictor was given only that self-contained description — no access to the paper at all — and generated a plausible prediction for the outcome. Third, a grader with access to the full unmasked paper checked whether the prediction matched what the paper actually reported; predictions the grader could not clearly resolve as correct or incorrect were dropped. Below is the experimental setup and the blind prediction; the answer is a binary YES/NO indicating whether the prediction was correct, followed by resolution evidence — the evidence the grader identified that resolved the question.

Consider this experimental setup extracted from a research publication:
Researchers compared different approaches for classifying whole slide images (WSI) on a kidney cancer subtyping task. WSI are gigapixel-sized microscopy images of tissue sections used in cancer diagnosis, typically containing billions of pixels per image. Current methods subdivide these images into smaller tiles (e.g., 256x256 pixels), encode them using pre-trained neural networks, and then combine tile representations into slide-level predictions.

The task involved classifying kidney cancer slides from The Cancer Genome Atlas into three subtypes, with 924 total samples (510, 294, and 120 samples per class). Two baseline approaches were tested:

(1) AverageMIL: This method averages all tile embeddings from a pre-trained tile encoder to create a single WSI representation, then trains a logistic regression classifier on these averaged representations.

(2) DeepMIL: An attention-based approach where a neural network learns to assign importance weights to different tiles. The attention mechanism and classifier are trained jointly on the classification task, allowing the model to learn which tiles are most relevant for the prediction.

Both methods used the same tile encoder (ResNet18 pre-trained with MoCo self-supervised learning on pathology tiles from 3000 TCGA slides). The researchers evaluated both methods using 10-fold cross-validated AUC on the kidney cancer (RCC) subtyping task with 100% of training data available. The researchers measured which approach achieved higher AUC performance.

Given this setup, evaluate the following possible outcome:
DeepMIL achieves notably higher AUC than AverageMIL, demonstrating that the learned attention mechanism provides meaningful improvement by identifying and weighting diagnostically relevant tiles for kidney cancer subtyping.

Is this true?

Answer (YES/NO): NO